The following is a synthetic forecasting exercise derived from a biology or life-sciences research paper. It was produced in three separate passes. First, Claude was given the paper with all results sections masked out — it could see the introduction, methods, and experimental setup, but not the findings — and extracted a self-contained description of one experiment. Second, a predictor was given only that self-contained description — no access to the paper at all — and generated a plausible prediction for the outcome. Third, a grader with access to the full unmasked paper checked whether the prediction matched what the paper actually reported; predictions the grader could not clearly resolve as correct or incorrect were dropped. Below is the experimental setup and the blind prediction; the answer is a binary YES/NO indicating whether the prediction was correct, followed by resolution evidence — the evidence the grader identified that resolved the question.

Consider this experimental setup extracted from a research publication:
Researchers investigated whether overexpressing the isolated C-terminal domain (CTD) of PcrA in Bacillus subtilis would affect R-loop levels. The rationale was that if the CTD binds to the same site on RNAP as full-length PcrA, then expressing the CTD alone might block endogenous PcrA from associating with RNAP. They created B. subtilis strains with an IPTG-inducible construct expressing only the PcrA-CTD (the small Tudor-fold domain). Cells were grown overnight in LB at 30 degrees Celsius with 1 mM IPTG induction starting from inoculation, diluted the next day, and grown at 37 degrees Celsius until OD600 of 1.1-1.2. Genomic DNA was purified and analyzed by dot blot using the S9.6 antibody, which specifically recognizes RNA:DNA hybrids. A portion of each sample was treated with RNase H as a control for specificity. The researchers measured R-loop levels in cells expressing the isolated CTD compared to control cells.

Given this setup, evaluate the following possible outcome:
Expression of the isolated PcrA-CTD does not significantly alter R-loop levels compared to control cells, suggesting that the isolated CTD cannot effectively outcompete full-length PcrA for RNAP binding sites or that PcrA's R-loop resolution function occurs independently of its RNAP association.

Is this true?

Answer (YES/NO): NO